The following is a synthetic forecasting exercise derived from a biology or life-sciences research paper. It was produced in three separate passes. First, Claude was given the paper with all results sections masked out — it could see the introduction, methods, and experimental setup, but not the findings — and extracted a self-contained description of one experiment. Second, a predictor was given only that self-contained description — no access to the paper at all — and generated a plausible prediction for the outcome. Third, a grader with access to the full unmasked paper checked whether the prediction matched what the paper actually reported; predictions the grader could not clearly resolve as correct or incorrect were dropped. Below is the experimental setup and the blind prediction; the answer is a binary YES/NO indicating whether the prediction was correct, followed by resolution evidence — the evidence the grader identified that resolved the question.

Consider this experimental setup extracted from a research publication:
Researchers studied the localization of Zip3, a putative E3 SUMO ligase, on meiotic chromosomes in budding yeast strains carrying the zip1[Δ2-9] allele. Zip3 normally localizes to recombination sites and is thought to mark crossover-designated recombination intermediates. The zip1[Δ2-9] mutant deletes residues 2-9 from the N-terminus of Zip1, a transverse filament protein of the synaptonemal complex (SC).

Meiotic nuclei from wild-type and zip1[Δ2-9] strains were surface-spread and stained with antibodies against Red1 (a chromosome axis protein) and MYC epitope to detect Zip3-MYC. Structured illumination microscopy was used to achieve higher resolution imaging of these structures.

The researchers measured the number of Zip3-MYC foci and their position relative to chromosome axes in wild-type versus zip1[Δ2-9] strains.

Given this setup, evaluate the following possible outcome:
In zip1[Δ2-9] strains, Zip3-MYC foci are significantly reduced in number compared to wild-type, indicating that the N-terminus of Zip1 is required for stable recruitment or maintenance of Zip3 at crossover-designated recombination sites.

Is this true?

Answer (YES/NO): YES